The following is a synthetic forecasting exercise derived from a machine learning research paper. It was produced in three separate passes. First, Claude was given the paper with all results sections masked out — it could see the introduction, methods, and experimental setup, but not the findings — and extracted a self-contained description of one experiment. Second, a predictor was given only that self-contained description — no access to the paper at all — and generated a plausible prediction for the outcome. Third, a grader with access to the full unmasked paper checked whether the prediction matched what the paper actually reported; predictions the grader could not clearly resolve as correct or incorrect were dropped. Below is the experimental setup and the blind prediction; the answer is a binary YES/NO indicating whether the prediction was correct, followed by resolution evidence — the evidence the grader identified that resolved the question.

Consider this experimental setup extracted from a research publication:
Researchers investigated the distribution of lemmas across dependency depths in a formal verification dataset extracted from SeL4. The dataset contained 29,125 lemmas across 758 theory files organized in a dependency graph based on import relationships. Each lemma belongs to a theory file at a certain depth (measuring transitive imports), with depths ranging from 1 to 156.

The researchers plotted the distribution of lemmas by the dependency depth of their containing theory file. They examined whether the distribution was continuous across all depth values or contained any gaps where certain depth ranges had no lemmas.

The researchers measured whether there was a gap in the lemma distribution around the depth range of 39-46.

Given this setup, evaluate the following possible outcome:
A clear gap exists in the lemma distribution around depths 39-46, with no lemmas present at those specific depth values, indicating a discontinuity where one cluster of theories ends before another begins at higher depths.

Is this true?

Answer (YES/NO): YES